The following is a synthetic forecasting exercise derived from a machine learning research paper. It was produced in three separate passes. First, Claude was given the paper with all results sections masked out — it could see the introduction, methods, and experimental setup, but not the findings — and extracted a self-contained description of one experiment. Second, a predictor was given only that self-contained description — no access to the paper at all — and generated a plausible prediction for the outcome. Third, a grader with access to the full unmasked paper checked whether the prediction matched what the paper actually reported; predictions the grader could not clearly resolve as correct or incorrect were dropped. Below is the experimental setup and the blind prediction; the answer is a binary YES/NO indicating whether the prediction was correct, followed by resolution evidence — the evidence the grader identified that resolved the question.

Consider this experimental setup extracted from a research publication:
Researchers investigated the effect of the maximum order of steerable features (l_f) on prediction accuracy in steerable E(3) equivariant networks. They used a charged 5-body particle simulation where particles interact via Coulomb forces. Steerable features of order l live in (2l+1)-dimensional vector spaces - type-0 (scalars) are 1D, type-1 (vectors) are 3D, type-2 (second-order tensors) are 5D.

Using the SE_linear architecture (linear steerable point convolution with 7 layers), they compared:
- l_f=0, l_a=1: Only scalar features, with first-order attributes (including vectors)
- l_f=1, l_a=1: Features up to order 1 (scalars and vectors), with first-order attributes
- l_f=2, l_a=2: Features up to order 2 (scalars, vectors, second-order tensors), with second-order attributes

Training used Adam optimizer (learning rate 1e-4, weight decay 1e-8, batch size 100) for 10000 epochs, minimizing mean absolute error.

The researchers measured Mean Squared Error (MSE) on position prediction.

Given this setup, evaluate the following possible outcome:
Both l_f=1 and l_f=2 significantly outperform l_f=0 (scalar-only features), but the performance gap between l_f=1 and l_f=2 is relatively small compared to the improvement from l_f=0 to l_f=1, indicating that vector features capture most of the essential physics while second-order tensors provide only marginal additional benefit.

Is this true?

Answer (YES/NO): YES